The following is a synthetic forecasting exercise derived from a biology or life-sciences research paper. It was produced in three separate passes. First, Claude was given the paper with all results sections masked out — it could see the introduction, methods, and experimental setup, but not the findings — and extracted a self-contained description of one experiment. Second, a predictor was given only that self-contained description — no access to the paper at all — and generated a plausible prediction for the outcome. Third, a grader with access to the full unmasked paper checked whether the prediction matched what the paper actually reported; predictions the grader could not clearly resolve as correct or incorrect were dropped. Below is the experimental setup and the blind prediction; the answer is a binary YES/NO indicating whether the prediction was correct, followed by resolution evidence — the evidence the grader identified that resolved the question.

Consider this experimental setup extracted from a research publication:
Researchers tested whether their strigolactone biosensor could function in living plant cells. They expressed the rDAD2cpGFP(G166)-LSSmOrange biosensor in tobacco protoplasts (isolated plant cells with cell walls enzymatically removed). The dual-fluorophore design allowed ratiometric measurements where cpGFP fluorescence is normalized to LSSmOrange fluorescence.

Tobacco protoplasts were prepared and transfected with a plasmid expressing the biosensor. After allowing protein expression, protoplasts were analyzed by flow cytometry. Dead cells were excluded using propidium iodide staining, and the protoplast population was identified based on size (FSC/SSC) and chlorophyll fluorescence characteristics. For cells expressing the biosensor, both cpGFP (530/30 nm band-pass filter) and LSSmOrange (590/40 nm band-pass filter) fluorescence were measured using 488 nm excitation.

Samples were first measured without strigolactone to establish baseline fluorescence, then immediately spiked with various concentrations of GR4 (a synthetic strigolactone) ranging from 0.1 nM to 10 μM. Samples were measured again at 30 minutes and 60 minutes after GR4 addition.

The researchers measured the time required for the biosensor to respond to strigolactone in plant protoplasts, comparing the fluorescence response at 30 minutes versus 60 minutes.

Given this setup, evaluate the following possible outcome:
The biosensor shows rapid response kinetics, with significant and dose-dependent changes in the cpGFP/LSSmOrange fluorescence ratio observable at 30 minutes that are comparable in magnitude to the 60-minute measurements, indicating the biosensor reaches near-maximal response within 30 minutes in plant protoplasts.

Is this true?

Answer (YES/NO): YES